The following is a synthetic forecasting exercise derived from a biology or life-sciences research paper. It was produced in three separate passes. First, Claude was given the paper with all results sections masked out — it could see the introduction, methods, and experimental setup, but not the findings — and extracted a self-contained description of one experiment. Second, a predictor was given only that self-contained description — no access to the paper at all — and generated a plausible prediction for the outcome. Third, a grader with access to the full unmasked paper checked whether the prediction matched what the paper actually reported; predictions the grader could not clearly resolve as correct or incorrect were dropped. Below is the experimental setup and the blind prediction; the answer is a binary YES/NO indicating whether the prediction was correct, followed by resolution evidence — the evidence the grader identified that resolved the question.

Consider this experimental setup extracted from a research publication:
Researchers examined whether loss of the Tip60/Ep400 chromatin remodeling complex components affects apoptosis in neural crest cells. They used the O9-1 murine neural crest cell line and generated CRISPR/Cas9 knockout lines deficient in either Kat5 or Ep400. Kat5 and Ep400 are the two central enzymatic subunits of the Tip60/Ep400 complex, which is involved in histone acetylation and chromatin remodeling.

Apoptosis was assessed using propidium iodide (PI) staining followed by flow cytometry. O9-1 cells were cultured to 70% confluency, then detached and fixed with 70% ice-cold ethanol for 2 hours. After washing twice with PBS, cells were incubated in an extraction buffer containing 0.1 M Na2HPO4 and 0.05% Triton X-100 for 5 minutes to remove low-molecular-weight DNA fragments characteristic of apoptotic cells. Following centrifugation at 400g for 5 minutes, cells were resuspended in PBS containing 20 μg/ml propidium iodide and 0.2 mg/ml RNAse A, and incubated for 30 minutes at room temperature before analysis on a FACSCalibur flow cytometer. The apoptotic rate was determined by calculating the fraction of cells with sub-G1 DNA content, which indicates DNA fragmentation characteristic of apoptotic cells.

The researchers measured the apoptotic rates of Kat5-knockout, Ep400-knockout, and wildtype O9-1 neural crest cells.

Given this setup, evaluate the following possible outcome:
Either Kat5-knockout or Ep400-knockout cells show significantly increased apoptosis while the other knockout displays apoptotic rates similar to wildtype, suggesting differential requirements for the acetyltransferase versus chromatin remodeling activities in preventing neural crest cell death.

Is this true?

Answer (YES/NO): NO